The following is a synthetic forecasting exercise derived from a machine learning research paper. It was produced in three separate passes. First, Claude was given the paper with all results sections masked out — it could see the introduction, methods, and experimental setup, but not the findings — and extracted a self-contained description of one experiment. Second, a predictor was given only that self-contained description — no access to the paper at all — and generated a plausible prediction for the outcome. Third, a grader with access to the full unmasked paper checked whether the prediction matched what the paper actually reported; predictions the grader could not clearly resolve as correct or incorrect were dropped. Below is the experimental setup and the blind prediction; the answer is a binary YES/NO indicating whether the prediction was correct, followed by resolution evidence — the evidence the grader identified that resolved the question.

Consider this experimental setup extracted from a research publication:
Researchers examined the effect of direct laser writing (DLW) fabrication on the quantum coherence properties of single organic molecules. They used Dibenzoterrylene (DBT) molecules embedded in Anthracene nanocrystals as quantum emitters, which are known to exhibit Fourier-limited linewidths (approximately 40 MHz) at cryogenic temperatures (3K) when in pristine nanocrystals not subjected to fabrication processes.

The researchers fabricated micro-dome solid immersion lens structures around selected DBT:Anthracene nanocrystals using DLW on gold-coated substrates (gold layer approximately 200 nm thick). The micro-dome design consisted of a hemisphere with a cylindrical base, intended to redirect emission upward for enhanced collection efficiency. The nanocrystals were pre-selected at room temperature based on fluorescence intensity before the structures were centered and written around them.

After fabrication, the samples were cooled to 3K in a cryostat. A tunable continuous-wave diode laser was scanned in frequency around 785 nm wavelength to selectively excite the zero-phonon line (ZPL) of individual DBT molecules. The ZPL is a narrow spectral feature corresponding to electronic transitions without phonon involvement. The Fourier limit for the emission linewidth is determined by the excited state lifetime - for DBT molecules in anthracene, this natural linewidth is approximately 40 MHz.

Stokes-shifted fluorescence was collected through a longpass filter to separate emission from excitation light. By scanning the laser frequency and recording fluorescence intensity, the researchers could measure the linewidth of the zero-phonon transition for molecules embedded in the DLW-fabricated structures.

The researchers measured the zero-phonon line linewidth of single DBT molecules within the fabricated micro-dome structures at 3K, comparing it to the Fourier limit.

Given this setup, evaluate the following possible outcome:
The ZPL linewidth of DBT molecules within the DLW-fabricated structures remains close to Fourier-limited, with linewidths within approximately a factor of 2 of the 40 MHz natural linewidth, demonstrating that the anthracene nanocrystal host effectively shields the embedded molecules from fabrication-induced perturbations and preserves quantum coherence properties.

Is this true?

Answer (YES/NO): YES